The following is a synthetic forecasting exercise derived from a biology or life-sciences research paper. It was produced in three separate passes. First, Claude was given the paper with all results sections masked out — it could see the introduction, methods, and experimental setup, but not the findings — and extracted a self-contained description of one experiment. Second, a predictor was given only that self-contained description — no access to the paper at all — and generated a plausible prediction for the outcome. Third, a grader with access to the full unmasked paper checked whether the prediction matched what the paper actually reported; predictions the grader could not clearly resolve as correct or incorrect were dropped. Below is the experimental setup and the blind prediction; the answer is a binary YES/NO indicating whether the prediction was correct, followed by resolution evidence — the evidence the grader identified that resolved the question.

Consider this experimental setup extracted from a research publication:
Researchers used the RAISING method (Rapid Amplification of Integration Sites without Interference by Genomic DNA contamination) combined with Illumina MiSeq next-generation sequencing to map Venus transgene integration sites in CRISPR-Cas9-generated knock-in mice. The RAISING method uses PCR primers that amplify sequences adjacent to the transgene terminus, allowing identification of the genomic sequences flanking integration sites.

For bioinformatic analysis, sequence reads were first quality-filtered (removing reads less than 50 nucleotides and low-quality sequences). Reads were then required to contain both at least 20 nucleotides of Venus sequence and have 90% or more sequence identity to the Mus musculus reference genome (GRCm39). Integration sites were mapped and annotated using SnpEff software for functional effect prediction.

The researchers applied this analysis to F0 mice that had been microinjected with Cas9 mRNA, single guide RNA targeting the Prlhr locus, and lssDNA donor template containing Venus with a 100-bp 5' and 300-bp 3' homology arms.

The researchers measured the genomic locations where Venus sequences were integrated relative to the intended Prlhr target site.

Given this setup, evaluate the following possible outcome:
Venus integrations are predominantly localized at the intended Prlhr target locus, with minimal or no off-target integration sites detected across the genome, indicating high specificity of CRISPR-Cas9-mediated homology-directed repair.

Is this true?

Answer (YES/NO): YES